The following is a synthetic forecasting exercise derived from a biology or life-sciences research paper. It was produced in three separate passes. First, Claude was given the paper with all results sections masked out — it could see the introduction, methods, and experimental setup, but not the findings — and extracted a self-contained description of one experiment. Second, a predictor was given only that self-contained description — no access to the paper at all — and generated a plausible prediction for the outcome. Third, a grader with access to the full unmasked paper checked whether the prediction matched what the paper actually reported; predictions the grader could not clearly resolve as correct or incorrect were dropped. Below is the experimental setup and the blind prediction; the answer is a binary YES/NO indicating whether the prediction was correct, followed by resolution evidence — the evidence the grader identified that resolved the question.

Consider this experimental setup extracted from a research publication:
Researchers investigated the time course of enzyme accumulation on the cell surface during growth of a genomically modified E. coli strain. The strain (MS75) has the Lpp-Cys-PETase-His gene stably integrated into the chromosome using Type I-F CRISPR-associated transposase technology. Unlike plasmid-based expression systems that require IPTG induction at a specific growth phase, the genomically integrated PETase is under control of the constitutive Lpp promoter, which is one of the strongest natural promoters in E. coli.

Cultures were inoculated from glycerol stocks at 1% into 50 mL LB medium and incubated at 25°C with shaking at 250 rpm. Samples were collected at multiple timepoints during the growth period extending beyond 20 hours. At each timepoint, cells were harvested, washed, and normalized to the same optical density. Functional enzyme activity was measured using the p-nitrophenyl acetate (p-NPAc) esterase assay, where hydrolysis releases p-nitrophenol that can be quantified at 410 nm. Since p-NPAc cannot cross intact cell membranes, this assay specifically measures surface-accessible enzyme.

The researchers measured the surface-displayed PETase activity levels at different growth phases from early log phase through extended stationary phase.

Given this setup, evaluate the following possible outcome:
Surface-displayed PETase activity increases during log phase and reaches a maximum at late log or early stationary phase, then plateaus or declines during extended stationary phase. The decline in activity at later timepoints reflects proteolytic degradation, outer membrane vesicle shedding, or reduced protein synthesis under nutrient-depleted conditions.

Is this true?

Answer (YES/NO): NO